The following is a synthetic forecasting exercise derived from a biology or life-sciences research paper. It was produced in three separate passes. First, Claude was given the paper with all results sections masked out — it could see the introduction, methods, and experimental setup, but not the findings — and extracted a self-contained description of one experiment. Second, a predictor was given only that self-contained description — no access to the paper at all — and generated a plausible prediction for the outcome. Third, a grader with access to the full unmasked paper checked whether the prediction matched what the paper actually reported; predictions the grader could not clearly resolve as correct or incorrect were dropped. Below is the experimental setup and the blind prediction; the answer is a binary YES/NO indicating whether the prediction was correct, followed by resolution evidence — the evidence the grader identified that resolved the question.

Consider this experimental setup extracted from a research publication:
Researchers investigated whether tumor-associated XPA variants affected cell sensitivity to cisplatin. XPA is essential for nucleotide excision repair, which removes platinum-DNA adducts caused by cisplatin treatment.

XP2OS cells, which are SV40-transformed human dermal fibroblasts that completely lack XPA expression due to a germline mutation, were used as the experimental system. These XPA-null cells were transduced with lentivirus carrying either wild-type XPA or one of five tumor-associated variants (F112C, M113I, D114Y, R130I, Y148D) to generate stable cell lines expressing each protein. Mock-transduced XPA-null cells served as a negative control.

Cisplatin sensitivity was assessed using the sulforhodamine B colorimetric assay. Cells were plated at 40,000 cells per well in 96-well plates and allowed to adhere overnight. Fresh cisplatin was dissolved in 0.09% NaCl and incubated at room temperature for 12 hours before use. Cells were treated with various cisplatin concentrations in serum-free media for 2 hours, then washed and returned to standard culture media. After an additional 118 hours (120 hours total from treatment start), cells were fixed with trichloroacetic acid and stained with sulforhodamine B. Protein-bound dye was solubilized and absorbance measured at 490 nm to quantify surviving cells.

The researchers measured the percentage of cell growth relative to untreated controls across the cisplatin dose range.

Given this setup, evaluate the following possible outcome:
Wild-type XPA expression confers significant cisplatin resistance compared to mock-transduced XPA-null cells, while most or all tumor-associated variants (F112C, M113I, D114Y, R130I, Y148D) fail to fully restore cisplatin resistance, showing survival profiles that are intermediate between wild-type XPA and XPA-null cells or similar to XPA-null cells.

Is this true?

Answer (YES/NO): NO